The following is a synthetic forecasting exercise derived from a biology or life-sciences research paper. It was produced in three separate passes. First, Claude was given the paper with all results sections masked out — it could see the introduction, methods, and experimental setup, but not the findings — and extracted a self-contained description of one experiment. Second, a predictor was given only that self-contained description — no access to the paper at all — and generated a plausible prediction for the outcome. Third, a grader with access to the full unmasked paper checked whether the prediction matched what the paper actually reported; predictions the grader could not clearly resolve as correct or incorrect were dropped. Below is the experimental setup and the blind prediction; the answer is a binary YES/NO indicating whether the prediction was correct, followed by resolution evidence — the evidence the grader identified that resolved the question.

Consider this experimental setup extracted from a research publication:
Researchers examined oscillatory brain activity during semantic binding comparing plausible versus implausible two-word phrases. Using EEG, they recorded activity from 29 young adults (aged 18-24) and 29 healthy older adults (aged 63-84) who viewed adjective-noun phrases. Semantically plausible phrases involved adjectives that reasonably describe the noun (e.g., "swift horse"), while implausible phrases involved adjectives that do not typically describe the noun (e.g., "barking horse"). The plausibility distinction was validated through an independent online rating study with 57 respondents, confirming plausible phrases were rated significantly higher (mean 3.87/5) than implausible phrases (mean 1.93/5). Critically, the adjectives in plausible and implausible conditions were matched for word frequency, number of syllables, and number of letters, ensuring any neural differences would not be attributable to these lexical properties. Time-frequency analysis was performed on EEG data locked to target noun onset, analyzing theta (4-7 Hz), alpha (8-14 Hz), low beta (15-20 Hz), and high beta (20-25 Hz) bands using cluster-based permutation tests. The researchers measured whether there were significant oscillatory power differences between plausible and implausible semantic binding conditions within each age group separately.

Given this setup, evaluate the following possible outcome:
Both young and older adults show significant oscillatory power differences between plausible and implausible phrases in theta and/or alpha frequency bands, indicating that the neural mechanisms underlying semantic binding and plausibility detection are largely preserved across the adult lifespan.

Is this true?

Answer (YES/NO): NO